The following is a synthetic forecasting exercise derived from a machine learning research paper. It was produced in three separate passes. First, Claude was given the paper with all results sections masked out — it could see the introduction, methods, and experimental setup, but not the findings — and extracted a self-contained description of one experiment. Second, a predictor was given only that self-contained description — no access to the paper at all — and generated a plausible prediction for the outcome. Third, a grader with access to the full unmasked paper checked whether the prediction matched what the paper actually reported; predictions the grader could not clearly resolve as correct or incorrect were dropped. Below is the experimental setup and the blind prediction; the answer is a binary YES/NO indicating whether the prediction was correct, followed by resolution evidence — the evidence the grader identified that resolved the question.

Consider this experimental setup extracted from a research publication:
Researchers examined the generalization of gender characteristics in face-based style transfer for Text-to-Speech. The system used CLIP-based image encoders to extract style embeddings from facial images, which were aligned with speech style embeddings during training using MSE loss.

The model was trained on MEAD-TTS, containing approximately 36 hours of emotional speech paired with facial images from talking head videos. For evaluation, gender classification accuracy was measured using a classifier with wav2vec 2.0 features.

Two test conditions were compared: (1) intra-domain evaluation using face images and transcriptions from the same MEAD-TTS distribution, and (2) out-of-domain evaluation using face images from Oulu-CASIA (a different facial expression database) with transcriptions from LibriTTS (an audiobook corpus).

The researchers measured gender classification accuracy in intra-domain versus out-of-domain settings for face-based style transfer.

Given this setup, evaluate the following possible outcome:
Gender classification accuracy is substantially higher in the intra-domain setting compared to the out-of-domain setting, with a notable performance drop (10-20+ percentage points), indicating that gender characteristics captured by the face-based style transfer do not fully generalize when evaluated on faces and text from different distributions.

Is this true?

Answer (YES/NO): YES